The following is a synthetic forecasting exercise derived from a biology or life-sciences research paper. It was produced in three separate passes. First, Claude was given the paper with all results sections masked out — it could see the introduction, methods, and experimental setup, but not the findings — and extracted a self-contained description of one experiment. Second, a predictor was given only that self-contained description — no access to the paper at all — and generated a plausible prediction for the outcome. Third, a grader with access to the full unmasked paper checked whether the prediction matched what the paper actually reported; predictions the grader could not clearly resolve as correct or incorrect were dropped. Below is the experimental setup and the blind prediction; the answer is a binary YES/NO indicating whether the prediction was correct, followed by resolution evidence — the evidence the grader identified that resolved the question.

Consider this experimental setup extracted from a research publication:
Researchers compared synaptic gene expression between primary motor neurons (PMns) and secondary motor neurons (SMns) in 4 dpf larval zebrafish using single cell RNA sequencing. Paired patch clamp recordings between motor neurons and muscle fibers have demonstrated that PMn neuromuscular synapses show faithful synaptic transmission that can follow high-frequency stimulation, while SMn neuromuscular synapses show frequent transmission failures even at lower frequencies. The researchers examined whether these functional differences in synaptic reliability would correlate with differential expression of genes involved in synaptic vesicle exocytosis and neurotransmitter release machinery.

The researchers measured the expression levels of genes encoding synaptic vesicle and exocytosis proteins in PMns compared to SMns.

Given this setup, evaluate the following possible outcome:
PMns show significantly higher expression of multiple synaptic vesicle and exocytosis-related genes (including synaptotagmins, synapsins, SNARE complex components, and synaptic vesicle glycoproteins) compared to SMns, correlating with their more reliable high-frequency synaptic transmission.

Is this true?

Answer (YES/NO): YES